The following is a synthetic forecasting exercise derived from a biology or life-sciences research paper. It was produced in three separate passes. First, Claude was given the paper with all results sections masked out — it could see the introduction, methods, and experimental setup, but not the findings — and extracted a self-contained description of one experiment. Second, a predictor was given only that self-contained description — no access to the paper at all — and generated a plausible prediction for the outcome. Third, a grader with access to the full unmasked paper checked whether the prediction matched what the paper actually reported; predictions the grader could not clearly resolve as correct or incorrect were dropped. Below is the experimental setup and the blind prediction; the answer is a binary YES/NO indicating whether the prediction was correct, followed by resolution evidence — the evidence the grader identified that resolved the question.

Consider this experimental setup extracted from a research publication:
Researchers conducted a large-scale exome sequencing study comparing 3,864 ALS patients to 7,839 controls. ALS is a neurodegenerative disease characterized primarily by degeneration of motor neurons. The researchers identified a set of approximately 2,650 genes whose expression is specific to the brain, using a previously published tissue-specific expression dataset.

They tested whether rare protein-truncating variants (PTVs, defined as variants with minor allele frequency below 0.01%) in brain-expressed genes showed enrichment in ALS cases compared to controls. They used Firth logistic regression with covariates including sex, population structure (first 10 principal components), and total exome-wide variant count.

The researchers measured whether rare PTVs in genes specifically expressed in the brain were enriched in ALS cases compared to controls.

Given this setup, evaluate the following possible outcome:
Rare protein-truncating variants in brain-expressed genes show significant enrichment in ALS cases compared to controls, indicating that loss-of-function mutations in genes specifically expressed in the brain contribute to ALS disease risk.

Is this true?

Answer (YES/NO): NO